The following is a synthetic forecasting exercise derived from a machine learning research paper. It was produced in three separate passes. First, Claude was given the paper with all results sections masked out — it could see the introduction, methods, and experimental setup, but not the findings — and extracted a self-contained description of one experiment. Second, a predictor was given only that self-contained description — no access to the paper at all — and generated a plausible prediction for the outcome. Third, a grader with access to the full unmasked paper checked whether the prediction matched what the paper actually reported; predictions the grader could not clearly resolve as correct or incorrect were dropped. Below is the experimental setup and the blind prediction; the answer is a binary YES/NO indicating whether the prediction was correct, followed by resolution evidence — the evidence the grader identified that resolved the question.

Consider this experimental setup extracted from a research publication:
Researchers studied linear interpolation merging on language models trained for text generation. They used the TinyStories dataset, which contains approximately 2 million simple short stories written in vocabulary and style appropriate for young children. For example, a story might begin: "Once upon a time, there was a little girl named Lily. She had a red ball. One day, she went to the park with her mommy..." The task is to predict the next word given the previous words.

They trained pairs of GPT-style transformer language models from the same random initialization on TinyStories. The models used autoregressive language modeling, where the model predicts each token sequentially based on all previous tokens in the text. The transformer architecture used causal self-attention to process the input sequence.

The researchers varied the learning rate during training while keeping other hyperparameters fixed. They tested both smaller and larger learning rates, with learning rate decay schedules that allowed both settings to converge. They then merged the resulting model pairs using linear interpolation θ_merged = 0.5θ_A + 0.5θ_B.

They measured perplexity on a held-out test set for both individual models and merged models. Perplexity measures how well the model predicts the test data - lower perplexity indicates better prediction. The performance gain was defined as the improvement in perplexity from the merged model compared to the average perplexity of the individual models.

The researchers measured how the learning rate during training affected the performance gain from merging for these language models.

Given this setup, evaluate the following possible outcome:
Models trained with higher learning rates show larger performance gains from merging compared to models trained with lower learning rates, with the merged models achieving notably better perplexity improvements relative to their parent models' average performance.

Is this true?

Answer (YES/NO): YES